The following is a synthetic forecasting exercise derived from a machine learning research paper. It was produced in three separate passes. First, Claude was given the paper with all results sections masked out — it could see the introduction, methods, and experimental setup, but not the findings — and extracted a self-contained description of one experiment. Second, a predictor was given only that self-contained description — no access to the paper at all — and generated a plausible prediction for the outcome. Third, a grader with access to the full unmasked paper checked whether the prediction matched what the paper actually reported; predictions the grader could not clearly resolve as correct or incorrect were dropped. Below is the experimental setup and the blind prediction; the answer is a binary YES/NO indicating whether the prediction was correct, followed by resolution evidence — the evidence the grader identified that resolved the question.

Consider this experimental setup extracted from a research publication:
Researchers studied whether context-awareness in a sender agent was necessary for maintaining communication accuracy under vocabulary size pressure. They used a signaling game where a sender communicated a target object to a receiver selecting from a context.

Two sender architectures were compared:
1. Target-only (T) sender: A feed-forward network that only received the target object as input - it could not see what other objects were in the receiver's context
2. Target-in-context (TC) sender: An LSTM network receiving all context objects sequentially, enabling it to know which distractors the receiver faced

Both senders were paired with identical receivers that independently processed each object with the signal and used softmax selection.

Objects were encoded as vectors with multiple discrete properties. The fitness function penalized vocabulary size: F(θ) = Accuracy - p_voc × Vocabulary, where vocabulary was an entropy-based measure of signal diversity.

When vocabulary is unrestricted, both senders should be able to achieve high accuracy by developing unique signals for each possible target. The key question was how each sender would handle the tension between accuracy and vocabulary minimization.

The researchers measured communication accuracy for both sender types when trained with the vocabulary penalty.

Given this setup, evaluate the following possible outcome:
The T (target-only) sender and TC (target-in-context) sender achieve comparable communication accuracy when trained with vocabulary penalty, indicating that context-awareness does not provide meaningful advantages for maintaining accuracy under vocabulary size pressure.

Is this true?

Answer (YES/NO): NO